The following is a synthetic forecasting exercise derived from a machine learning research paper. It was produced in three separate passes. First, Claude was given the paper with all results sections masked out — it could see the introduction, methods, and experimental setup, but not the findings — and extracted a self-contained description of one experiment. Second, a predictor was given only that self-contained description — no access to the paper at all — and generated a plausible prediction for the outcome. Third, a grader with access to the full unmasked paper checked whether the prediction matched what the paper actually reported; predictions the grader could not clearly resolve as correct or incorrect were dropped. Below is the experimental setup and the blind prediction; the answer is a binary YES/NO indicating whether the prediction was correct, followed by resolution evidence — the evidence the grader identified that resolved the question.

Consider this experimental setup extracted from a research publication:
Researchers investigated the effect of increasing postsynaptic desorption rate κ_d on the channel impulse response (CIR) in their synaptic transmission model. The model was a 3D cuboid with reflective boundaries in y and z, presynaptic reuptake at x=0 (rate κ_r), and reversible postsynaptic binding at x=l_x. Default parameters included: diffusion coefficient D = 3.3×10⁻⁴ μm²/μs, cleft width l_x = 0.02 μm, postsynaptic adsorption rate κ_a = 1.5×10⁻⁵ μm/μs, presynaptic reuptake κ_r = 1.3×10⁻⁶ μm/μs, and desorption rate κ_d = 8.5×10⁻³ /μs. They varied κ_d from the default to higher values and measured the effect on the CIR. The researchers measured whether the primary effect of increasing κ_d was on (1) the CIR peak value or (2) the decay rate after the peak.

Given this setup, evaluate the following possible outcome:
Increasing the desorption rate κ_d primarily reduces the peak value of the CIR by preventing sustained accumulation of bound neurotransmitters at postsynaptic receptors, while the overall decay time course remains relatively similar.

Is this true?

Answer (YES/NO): NO